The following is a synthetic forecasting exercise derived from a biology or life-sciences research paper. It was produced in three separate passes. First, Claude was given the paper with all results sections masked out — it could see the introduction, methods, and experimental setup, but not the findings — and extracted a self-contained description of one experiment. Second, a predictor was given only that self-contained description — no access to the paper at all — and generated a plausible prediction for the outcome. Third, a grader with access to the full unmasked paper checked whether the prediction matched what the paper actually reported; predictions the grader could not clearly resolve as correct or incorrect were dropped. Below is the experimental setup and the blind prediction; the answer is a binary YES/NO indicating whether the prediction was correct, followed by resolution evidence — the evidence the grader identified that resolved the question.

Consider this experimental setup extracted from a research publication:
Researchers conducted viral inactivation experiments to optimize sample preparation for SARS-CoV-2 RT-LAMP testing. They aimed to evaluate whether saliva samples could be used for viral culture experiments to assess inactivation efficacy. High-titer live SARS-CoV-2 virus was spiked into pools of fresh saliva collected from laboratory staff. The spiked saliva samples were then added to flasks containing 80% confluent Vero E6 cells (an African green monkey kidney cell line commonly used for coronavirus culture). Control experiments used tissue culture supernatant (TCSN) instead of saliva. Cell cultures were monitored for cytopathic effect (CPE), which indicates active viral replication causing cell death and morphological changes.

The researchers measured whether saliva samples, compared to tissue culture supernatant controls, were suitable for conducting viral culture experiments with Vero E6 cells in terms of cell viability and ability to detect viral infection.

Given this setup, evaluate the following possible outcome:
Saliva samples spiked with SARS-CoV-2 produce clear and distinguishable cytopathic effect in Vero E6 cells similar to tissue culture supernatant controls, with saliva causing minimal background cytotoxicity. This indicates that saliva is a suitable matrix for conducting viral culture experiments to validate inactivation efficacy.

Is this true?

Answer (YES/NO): NO